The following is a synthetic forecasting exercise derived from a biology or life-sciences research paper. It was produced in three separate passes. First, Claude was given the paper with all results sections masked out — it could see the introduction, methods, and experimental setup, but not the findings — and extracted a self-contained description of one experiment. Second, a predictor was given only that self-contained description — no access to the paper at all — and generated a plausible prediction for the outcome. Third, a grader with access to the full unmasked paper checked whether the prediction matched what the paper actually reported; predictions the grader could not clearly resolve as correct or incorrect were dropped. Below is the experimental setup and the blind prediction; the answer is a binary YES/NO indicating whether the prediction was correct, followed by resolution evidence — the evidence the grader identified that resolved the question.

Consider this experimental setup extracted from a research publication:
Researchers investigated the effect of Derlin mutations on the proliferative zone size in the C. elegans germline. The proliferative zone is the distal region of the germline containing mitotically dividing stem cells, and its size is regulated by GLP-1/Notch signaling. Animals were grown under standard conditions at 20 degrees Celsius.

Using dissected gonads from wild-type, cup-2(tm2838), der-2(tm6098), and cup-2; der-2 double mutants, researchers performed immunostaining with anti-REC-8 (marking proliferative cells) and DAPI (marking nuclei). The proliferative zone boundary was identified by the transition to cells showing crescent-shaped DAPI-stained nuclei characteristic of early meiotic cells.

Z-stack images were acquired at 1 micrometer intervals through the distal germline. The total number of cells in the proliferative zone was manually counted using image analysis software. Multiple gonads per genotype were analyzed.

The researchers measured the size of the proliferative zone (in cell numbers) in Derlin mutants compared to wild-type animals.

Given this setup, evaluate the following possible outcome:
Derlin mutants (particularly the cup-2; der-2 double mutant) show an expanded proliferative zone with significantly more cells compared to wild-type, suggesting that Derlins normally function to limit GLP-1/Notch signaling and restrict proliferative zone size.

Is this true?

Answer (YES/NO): NO